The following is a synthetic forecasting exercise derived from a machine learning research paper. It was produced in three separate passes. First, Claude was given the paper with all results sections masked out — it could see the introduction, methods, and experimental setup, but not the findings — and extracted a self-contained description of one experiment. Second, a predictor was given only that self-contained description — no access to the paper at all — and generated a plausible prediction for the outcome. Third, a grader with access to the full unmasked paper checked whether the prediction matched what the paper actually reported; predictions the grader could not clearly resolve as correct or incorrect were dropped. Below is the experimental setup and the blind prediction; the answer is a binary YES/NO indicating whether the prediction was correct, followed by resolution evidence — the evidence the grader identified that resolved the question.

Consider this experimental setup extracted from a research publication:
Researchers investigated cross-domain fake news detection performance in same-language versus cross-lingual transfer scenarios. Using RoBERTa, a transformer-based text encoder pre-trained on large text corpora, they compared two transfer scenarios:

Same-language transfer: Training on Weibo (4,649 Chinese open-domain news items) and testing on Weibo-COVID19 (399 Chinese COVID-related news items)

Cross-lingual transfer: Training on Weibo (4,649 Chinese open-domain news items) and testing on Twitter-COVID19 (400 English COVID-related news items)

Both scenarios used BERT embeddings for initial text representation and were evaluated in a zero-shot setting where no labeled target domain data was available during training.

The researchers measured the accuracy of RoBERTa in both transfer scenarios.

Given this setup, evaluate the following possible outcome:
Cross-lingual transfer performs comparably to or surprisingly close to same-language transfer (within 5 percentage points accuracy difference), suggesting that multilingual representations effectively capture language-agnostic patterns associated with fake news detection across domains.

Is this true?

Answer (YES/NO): NO